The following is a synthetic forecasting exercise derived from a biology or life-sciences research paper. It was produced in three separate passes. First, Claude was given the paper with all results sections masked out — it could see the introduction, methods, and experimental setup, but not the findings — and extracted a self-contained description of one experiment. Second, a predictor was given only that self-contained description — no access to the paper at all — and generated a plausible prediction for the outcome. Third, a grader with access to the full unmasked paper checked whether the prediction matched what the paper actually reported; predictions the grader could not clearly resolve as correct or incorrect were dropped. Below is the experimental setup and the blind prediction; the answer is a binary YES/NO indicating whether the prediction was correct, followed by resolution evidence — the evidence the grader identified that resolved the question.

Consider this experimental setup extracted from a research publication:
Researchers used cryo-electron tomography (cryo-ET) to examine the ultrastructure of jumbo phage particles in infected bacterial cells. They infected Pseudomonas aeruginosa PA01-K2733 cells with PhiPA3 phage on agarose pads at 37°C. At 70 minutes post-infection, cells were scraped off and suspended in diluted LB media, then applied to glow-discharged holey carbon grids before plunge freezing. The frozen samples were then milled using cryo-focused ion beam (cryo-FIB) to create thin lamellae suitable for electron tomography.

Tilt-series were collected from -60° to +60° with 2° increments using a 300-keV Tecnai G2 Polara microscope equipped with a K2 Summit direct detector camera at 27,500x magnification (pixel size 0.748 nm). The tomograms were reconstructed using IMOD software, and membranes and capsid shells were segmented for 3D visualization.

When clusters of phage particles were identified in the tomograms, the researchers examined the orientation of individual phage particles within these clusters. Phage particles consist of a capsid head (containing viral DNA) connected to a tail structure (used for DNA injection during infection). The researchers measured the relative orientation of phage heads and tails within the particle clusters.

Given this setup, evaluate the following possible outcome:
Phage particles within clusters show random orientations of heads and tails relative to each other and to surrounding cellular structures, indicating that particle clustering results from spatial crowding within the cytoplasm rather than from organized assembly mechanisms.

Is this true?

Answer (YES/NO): NO